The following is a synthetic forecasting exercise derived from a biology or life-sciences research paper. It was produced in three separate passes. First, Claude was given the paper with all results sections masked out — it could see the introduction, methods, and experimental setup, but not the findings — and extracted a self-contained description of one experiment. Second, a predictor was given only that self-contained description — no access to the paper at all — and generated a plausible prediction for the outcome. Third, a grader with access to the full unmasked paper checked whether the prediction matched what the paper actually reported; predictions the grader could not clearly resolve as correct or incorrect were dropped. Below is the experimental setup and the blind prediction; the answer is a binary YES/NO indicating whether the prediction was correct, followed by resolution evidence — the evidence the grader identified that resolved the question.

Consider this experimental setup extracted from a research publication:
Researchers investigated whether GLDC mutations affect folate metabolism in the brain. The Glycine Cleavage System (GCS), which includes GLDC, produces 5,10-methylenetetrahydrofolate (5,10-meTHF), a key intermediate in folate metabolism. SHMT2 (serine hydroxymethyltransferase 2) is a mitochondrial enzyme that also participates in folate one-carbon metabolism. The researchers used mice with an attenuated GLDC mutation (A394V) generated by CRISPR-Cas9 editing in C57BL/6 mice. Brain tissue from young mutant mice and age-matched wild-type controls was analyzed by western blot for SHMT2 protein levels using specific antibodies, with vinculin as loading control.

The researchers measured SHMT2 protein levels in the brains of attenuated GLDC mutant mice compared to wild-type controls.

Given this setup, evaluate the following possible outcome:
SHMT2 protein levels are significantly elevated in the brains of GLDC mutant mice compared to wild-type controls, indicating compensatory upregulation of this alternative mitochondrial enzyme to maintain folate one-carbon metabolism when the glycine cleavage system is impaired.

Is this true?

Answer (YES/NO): NO